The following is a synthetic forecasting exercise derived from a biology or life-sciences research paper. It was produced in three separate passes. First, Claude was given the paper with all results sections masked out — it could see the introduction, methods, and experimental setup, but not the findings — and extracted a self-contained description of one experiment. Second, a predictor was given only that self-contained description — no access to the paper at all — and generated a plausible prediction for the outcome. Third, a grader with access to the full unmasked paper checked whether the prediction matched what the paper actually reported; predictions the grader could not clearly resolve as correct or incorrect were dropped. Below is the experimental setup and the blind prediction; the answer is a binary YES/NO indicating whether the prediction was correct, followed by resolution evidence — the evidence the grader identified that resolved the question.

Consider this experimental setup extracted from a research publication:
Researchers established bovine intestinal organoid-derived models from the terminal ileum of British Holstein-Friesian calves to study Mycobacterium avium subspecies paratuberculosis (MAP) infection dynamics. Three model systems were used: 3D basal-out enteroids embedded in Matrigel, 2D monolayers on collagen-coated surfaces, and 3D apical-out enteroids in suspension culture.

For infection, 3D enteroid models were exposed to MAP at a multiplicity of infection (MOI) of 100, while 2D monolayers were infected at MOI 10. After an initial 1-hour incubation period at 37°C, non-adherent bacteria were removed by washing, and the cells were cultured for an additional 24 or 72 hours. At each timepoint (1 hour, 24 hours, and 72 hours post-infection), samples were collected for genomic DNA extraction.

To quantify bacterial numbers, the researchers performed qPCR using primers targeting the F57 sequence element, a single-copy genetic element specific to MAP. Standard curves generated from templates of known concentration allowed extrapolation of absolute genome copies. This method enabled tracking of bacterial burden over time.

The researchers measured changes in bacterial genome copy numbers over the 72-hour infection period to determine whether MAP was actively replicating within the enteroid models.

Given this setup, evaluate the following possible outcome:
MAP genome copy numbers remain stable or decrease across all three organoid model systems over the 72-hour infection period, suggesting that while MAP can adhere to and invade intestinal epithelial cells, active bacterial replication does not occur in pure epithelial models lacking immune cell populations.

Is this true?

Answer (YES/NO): NO